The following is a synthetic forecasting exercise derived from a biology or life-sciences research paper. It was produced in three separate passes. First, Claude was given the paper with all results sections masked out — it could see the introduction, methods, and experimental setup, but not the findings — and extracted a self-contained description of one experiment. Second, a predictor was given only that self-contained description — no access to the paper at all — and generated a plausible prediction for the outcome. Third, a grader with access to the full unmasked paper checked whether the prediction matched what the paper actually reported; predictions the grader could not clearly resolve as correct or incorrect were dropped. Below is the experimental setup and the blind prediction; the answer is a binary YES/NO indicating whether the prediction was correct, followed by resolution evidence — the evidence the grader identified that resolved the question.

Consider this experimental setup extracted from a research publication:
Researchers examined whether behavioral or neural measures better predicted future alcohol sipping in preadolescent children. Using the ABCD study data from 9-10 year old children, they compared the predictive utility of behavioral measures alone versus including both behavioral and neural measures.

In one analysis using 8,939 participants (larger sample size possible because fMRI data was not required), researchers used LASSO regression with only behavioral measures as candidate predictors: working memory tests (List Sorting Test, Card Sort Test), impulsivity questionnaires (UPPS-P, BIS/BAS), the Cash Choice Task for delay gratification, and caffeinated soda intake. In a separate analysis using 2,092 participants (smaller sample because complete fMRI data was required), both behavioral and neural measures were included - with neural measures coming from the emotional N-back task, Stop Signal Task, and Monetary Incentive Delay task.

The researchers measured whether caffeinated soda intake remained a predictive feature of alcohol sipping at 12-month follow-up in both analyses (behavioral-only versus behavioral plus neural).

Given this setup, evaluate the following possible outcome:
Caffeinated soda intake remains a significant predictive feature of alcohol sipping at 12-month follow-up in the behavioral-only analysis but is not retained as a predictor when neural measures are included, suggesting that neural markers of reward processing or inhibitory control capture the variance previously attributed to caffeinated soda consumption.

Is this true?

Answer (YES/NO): NO